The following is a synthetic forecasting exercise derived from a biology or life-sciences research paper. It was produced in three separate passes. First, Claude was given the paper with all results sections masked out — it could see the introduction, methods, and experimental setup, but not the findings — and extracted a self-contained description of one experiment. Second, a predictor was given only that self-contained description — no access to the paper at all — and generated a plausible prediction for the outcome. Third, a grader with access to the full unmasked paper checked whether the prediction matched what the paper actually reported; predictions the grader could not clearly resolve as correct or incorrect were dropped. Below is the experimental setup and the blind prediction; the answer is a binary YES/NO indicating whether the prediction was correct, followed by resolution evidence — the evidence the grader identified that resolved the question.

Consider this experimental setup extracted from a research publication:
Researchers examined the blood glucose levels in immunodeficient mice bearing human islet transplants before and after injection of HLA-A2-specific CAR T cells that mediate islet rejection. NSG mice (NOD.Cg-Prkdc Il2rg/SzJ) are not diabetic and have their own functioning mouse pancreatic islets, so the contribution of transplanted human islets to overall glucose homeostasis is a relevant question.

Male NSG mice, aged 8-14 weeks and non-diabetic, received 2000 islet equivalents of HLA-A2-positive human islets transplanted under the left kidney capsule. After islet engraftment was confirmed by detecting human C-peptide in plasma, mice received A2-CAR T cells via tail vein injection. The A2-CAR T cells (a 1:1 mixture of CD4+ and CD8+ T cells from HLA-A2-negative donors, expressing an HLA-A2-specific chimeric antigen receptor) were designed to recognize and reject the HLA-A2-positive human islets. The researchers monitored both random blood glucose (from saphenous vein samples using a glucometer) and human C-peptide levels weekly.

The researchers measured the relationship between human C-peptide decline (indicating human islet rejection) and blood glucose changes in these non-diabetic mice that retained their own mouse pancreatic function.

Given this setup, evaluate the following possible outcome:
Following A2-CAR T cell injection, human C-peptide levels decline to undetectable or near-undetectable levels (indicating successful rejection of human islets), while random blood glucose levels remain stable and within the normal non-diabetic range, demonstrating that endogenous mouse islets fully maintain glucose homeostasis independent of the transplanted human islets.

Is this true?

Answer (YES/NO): YES